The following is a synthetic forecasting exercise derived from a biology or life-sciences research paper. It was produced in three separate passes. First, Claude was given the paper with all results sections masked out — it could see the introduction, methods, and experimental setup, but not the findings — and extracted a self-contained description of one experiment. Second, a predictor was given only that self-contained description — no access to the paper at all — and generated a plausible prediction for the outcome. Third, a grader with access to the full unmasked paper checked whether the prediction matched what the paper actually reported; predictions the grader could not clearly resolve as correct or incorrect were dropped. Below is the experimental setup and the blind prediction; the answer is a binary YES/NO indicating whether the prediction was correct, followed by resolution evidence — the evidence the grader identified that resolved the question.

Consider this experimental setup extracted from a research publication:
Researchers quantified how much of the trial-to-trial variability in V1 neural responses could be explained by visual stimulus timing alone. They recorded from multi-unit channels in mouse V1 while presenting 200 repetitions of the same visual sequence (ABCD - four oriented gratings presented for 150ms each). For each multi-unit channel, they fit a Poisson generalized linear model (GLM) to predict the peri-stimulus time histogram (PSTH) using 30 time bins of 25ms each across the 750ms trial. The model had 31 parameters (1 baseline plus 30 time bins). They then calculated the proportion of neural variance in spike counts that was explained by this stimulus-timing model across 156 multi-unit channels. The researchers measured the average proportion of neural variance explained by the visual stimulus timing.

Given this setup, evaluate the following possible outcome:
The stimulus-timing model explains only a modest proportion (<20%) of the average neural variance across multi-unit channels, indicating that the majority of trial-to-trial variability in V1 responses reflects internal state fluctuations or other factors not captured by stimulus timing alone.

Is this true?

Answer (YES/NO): YES